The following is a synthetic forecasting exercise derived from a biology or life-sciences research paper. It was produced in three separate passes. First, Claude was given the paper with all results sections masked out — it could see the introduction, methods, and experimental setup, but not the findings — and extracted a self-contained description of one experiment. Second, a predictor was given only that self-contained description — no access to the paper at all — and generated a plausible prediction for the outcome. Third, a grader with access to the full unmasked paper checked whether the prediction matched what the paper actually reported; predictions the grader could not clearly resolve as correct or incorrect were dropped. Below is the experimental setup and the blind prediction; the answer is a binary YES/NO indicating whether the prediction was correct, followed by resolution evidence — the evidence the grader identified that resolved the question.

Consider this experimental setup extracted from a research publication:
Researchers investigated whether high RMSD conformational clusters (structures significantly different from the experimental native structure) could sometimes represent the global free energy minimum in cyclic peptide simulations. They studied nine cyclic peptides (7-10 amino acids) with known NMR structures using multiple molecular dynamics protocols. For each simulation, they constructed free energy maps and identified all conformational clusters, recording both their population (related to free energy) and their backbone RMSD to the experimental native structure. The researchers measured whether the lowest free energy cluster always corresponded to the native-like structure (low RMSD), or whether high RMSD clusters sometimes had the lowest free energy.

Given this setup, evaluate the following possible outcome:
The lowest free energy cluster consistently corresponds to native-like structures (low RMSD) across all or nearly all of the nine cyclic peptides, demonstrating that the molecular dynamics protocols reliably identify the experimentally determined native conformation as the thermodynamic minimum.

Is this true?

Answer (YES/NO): NO